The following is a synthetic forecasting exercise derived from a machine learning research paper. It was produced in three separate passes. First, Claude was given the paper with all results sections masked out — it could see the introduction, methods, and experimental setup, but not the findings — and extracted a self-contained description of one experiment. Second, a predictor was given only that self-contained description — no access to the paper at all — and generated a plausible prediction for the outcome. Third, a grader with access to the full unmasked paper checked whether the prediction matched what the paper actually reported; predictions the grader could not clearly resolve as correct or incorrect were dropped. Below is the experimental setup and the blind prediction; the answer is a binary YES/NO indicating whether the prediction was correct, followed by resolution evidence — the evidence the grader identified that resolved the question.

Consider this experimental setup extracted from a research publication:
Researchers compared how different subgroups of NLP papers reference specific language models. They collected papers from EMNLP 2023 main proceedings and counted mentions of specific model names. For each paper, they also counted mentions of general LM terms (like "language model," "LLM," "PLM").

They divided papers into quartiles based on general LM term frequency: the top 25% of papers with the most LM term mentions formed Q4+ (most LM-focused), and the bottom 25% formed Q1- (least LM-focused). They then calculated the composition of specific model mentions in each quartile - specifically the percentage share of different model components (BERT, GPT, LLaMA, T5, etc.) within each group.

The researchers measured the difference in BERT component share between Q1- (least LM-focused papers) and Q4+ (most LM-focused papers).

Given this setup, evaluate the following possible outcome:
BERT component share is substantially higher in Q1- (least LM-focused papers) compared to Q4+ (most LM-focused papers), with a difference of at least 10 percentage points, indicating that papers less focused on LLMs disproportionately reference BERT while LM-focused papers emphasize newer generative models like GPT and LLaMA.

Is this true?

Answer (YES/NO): YES